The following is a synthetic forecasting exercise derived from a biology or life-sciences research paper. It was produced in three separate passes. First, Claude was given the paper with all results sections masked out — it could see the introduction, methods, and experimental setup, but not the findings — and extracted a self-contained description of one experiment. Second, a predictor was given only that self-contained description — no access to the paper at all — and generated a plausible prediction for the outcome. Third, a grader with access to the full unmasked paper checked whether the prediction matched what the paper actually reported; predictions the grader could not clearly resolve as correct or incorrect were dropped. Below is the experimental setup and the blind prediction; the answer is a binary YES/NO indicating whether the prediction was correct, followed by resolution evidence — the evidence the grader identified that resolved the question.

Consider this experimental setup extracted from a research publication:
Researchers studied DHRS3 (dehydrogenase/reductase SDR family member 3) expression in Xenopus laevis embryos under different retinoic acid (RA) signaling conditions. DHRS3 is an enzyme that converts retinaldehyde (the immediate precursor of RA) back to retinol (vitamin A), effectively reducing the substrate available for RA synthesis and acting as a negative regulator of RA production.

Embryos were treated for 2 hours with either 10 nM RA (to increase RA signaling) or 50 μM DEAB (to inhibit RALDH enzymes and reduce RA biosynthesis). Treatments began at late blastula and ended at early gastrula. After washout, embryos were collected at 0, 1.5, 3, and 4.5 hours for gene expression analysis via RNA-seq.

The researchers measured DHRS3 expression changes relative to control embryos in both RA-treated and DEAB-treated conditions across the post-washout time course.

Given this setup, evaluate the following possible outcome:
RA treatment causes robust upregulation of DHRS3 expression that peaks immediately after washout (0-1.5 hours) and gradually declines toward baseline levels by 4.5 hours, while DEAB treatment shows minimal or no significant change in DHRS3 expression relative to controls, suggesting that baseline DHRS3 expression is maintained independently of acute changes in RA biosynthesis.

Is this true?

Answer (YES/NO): NO